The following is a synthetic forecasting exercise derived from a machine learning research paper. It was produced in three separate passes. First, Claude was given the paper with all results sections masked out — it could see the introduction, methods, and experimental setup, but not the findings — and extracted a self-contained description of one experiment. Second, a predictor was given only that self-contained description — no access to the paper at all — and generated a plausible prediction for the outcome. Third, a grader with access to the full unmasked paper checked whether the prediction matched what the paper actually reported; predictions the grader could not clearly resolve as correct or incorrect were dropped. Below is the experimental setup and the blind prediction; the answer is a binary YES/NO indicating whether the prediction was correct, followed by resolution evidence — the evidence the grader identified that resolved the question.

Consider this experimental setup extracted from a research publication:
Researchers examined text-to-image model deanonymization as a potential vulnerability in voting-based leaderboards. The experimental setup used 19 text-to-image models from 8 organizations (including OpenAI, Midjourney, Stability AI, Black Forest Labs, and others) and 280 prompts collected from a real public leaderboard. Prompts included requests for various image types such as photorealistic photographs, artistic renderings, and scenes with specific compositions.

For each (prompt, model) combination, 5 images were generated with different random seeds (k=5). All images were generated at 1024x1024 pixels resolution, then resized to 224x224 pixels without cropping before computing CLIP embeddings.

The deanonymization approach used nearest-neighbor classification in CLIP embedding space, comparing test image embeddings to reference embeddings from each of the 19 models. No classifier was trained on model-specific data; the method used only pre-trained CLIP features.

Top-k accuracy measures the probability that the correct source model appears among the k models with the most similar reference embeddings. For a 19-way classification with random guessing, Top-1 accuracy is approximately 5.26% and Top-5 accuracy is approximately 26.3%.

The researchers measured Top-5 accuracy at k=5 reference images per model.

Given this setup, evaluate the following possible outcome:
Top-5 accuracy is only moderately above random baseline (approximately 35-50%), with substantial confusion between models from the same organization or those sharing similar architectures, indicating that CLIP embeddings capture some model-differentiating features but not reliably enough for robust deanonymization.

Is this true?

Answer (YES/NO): NO